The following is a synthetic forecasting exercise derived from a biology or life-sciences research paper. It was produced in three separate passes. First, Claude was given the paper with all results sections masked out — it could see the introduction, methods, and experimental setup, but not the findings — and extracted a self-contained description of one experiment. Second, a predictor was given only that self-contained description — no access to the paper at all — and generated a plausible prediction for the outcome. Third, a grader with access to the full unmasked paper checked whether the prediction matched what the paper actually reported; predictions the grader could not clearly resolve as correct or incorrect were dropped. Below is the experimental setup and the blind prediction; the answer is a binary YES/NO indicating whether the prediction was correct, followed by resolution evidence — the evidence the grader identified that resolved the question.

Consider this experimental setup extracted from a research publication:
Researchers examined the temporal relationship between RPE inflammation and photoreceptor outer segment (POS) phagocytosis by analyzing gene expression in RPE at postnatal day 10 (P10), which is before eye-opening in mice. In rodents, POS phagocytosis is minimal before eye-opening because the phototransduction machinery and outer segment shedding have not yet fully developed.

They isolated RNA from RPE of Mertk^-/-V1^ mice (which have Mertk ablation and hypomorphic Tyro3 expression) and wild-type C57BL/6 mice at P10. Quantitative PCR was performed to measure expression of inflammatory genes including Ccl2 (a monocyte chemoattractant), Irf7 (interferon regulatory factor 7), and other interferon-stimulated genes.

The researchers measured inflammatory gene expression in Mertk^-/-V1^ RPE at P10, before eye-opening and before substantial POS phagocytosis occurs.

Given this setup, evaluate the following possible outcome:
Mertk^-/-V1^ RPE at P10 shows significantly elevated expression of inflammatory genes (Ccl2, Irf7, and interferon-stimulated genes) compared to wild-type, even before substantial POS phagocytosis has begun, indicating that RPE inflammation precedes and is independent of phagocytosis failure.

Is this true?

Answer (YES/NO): YES